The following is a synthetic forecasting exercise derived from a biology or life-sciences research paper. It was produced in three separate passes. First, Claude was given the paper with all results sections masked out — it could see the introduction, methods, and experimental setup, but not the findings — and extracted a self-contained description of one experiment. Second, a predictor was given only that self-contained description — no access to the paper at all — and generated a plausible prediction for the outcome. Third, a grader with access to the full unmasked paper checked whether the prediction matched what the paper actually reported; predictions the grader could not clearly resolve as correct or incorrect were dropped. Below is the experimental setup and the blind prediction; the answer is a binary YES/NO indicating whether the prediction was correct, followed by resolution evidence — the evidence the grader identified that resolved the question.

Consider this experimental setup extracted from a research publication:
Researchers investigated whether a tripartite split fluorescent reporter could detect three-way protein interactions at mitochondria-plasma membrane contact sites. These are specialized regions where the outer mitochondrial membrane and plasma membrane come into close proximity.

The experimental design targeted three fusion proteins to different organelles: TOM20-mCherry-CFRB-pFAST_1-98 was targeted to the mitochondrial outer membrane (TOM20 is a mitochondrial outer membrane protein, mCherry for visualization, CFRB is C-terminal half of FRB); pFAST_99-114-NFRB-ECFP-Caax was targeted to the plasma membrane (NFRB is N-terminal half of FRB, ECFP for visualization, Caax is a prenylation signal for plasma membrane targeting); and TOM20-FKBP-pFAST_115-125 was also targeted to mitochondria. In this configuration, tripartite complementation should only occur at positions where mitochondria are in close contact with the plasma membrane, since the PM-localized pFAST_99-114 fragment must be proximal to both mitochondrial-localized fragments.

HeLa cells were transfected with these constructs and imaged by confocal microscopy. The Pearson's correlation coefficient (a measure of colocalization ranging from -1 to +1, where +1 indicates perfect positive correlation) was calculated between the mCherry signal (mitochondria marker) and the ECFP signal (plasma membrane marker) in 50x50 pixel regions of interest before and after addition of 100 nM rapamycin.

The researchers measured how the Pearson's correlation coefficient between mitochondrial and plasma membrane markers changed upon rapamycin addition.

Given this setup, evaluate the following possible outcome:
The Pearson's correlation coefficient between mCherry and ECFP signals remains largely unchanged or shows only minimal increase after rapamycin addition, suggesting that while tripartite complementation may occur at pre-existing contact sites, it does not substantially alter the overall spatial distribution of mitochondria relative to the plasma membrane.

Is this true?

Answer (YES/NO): NO